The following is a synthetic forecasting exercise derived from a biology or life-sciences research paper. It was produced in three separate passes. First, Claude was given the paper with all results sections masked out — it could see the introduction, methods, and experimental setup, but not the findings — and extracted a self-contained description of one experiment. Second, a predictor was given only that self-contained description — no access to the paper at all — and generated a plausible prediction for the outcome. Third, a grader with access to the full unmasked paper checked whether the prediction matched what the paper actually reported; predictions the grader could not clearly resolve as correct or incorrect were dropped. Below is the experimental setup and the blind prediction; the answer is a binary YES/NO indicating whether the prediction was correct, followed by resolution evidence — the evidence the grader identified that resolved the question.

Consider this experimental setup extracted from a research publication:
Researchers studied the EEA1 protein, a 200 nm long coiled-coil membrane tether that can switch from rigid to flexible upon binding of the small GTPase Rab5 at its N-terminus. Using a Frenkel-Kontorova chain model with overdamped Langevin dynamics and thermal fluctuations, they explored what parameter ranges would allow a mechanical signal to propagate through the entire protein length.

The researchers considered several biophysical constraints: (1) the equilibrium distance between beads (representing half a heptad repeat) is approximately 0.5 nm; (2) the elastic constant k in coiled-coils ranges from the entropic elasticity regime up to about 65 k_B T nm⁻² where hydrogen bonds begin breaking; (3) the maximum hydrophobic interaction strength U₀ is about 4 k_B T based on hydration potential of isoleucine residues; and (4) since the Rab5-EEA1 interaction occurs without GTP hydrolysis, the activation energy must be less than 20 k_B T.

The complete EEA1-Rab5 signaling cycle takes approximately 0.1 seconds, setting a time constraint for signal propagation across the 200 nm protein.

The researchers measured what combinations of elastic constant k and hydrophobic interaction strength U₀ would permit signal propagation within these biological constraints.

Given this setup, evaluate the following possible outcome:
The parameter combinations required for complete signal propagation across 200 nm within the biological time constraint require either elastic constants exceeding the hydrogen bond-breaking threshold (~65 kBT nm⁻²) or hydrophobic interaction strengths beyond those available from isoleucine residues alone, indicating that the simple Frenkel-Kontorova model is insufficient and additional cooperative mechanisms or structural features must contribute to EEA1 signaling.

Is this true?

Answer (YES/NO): NO